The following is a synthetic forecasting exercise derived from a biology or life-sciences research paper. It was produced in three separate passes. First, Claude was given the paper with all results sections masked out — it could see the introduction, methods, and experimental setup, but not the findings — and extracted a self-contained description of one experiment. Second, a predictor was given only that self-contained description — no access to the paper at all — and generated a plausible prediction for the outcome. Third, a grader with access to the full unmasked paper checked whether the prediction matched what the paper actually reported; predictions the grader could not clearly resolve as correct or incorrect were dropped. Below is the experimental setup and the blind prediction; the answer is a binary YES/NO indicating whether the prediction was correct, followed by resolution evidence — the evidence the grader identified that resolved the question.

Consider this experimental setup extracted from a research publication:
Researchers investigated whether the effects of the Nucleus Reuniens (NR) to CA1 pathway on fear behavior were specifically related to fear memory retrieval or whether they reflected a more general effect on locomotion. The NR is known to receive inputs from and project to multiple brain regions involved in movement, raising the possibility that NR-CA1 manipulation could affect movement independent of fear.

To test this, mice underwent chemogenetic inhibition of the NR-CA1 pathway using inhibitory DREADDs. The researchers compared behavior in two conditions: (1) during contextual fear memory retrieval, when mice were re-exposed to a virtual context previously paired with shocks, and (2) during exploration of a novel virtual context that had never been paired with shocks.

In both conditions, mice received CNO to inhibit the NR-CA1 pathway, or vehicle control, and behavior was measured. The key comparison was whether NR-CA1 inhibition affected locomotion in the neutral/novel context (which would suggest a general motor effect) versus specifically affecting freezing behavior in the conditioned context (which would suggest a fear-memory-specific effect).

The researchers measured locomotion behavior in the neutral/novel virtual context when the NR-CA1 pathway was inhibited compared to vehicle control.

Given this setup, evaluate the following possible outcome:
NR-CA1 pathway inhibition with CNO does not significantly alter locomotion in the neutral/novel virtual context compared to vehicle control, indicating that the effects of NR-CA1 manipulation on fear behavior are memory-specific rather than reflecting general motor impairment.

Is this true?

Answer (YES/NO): YES